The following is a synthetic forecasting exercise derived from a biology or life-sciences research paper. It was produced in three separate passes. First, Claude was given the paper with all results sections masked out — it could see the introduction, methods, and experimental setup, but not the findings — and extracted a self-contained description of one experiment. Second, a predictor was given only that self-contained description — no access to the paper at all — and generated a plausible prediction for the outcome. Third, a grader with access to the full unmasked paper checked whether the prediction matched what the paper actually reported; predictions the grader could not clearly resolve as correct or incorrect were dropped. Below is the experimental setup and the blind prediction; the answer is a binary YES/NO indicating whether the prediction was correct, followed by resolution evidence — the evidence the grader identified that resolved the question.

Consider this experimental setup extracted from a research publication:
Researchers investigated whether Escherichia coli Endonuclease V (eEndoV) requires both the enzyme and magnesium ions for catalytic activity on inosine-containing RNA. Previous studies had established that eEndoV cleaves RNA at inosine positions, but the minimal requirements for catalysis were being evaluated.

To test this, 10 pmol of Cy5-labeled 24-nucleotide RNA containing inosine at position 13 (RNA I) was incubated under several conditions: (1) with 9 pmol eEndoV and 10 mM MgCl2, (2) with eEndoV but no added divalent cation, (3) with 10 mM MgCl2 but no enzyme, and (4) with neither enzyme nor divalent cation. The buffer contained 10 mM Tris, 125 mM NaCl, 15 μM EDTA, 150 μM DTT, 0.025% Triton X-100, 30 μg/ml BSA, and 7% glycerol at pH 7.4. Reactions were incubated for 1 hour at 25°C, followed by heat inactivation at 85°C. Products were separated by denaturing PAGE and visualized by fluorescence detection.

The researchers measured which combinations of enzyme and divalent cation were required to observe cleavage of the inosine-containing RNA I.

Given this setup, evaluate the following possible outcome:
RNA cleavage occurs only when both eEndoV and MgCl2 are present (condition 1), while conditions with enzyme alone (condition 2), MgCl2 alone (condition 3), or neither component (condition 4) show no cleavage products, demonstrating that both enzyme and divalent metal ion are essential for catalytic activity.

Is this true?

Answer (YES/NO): YES